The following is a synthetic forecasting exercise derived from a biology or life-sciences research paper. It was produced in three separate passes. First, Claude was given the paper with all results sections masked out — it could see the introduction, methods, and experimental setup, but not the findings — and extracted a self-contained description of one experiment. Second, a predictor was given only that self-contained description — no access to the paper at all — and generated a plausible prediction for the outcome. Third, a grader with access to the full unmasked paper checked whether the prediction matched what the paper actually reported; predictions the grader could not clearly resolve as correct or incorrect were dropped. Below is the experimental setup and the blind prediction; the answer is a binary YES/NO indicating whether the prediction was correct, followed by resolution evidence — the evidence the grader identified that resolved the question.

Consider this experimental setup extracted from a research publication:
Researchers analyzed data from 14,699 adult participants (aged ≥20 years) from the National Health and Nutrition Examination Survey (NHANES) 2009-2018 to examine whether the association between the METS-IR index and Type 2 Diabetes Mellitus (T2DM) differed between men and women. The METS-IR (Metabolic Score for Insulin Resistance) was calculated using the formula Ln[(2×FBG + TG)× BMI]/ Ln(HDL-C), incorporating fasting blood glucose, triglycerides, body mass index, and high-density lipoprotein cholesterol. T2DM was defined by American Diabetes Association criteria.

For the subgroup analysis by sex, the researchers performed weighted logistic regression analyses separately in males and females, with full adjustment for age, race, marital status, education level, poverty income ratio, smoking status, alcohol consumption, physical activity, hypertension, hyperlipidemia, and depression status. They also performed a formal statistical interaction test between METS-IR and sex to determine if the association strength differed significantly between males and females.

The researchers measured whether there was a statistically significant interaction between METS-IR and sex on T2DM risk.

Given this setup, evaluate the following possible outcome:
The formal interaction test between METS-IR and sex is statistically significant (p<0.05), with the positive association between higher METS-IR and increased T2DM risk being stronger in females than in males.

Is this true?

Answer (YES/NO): NO